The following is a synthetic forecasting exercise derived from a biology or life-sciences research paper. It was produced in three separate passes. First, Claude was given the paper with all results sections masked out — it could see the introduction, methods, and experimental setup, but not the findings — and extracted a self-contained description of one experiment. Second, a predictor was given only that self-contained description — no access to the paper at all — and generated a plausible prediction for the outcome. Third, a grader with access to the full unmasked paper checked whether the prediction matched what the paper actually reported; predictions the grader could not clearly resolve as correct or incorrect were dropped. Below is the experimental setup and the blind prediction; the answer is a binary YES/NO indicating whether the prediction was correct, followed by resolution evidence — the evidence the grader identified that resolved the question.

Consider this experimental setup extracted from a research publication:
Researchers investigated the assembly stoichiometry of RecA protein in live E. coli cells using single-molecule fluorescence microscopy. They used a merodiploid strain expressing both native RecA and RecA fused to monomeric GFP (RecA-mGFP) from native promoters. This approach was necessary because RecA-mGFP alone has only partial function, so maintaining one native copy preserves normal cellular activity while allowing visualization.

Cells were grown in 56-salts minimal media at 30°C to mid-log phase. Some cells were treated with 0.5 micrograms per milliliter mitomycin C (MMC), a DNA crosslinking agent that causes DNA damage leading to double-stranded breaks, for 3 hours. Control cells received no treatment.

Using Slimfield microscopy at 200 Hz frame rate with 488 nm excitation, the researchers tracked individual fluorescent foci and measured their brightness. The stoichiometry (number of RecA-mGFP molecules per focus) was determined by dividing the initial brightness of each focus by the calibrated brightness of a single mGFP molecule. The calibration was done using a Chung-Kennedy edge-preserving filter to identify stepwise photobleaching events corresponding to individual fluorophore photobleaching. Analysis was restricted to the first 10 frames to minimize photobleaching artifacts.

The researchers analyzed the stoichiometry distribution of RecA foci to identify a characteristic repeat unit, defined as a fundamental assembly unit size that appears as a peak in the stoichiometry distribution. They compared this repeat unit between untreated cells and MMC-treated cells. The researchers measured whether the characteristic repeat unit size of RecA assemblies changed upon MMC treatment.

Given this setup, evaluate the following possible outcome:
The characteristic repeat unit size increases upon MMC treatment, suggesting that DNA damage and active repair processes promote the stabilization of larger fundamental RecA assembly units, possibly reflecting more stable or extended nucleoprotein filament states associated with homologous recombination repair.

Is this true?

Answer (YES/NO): YES